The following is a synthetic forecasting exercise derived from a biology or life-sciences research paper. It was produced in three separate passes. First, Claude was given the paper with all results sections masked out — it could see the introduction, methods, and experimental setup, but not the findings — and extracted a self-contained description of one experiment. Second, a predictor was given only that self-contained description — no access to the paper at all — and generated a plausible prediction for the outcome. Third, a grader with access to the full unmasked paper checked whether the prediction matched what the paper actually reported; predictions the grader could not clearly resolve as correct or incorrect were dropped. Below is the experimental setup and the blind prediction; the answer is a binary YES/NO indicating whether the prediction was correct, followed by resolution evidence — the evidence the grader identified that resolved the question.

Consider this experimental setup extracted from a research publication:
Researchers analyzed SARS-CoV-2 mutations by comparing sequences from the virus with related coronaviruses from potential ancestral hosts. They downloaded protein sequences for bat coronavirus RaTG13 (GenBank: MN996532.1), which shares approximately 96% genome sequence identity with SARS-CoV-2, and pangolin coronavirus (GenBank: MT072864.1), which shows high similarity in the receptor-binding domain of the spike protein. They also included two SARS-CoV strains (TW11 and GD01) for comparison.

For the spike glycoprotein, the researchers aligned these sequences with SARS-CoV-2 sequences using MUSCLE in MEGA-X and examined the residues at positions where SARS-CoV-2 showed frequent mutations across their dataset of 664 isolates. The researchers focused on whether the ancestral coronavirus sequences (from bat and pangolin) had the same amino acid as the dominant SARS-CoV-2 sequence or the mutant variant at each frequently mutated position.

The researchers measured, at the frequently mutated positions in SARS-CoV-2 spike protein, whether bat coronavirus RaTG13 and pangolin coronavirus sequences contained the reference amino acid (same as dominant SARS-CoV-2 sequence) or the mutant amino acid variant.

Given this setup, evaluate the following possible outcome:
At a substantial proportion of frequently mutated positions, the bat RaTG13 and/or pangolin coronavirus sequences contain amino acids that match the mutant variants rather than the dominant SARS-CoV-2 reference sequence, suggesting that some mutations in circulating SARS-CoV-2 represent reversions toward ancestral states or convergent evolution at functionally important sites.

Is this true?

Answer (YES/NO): NO